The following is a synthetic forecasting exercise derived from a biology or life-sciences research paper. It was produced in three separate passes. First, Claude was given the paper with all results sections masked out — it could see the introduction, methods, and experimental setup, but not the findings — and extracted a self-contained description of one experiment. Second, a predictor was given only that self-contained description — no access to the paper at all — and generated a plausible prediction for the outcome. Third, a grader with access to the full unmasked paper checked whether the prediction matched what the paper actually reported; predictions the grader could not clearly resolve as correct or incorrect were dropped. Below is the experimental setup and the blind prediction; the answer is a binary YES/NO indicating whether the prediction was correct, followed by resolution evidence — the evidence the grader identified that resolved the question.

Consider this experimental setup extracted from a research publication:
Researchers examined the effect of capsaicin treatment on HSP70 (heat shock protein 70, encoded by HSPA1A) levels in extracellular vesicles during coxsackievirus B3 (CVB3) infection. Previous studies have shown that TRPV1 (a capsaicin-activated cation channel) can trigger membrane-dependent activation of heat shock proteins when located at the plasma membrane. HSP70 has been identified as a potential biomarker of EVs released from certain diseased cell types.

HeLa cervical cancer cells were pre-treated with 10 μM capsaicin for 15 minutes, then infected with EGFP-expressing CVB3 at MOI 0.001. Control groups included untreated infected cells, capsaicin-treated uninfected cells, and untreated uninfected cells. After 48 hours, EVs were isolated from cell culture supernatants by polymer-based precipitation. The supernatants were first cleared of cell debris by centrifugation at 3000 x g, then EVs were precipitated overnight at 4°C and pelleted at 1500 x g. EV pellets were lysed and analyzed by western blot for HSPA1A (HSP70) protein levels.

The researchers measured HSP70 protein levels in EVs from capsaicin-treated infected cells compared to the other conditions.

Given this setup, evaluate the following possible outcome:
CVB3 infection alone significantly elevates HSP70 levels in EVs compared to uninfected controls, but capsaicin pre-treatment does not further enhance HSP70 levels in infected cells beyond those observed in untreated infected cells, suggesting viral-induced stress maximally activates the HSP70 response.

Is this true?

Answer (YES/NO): NO